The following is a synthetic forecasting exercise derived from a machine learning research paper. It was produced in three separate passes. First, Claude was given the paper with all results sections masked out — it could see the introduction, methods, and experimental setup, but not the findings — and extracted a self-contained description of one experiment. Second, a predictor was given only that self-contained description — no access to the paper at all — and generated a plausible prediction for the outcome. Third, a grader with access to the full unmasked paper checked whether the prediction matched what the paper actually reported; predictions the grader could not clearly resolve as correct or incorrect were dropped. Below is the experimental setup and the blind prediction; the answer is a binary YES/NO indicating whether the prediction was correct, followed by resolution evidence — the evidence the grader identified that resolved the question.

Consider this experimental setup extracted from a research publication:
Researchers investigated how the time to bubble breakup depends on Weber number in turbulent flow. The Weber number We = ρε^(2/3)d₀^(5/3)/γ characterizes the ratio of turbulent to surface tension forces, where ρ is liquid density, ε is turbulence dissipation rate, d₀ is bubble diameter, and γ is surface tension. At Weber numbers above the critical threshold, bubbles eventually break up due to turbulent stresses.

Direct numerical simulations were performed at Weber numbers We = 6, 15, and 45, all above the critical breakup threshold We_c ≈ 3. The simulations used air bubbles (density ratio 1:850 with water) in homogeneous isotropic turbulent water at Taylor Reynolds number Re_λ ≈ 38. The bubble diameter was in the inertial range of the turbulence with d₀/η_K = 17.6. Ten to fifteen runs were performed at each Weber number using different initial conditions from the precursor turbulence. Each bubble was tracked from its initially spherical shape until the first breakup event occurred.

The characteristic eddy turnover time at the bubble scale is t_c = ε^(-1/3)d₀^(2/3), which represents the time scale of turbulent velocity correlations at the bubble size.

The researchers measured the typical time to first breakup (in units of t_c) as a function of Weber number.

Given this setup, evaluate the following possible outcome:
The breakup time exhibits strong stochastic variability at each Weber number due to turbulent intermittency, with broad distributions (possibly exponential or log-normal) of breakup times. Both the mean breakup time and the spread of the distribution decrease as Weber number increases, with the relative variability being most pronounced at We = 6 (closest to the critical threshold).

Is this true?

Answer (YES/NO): NO